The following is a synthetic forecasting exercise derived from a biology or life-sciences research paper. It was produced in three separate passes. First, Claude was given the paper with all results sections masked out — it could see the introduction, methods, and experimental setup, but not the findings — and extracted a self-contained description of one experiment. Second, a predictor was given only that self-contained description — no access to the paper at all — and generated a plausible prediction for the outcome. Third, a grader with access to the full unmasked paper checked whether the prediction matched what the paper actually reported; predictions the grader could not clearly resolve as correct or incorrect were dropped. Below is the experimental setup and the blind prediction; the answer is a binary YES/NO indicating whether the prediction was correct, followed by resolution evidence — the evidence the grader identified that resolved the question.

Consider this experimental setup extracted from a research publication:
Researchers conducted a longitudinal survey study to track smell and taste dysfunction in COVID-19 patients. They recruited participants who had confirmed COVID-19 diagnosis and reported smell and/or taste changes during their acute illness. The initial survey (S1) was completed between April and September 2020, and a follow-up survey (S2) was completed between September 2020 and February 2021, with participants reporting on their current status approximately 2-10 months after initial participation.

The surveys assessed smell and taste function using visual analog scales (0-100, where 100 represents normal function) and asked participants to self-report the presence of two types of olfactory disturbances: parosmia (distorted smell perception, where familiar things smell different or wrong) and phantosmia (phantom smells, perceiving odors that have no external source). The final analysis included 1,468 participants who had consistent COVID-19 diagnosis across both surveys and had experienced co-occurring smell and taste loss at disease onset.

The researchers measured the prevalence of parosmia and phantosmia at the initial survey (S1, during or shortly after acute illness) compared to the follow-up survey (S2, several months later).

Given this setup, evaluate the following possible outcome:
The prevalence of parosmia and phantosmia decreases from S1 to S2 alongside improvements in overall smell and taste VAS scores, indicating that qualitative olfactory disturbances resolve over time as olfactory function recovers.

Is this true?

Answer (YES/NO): NO